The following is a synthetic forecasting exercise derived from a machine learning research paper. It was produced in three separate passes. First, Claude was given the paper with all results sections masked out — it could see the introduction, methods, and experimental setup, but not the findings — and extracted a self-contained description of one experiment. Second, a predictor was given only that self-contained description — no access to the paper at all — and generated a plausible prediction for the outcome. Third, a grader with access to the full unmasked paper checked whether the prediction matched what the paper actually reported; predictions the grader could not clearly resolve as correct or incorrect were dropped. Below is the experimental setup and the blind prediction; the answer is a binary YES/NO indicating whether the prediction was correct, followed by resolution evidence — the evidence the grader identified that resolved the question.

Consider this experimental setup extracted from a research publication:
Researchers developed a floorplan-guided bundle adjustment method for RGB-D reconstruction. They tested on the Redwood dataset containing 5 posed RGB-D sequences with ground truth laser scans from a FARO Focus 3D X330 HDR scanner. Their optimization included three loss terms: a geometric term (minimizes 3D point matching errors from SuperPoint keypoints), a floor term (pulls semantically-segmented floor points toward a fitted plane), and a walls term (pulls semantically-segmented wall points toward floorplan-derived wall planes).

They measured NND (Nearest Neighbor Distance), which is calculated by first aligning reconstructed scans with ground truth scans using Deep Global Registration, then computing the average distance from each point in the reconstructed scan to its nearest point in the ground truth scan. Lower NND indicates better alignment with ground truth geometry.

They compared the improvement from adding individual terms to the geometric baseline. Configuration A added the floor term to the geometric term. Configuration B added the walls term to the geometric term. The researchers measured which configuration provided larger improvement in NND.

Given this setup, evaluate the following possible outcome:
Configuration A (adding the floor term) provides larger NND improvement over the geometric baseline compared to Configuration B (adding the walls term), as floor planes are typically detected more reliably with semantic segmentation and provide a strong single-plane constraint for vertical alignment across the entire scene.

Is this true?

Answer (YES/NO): YES